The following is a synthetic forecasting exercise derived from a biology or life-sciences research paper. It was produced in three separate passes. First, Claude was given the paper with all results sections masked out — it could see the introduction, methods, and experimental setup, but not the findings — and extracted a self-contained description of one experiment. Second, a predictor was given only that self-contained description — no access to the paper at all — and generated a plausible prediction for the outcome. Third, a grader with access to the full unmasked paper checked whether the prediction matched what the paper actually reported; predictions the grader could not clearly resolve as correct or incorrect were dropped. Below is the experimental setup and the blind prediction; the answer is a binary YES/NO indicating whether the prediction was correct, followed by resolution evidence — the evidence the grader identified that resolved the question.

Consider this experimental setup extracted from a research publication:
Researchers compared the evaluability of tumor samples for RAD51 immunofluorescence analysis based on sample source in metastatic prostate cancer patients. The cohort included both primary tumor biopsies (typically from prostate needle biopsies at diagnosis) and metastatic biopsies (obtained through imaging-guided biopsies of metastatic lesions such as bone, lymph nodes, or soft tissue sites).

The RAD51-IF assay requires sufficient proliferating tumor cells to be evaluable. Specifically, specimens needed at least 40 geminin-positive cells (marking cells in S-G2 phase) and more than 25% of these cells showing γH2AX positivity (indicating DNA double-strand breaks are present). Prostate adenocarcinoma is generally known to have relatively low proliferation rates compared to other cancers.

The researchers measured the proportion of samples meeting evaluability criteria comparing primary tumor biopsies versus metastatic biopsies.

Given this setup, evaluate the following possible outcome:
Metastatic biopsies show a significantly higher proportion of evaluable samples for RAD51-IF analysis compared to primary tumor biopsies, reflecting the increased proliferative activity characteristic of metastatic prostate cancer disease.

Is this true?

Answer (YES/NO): NO